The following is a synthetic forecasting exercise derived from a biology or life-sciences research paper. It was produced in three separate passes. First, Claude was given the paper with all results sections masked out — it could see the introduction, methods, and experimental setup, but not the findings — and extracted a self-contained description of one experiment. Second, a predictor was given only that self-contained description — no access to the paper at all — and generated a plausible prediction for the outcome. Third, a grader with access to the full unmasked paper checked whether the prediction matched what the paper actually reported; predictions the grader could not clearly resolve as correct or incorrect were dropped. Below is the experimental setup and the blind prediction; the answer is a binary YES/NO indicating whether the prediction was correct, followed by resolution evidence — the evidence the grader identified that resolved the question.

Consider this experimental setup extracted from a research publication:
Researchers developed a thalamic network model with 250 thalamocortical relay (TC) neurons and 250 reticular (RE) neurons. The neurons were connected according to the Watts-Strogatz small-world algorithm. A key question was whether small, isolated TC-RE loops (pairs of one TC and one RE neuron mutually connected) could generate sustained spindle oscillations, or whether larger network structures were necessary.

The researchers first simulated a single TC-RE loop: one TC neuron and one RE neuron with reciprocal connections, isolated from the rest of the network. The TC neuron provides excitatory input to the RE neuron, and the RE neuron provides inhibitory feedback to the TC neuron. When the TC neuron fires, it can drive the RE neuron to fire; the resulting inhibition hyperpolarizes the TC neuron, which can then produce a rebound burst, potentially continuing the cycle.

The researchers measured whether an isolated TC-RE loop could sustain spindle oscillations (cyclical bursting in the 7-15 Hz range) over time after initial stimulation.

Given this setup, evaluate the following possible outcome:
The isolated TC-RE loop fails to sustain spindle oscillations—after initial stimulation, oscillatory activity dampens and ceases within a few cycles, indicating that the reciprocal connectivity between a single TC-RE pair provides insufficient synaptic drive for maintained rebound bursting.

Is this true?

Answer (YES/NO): NO